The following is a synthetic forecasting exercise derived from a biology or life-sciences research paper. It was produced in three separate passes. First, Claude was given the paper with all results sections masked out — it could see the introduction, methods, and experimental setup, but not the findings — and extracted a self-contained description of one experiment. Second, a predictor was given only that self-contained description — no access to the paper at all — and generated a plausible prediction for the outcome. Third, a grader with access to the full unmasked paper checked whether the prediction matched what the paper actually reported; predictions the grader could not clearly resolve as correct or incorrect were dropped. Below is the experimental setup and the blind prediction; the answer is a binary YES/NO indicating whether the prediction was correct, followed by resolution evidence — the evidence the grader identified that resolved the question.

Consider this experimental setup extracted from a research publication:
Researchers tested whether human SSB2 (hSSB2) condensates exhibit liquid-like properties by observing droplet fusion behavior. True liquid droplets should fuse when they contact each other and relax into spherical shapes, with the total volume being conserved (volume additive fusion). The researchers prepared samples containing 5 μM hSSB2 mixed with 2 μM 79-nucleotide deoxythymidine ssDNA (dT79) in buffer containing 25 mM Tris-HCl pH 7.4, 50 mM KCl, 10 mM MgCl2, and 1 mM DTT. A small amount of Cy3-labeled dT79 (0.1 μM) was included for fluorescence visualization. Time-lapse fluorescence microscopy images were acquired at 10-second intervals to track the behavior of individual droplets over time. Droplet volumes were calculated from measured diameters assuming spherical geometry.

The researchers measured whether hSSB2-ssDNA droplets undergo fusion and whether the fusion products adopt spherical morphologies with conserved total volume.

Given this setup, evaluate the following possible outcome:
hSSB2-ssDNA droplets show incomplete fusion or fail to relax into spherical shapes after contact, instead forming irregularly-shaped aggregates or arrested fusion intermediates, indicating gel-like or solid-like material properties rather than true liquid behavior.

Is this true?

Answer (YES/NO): NO